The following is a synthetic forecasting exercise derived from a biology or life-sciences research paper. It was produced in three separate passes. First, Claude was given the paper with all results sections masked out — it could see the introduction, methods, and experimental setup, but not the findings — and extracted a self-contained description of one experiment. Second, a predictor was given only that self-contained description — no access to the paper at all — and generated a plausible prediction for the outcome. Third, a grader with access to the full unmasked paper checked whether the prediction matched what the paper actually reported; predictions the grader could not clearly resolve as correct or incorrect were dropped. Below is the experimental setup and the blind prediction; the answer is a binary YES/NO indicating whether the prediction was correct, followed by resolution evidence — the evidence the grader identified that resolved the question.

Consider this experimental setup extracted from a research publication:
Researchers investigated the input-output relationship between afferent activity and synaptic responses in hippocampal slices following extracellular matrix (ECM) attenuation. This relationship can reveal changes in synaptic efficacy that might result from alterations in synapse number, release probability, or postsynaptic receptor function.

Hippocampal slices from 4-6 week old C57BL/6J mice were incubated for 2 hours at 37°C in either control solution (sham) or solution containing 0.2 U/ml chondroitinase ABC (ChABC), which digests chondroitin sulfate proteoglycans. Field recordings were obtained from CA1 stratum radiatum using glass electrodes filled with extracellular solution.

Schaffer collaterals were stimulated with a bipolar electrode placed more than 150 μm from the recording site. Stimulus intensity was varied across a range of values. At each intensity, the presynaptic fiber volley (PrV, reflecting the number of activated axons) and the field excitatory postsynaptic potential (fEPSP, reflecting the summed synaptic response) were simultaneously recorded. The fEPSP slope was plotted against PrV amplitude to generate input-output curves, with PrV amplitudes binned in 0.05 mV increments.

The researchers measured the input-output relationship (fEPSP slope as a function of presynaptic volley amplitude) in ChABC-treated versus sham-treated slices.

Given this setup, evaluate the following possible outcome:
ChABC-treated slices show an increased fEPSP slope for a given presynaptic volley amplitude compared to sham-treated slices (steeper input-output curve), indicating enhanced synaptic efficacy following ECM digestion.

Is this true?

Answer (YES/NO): YES